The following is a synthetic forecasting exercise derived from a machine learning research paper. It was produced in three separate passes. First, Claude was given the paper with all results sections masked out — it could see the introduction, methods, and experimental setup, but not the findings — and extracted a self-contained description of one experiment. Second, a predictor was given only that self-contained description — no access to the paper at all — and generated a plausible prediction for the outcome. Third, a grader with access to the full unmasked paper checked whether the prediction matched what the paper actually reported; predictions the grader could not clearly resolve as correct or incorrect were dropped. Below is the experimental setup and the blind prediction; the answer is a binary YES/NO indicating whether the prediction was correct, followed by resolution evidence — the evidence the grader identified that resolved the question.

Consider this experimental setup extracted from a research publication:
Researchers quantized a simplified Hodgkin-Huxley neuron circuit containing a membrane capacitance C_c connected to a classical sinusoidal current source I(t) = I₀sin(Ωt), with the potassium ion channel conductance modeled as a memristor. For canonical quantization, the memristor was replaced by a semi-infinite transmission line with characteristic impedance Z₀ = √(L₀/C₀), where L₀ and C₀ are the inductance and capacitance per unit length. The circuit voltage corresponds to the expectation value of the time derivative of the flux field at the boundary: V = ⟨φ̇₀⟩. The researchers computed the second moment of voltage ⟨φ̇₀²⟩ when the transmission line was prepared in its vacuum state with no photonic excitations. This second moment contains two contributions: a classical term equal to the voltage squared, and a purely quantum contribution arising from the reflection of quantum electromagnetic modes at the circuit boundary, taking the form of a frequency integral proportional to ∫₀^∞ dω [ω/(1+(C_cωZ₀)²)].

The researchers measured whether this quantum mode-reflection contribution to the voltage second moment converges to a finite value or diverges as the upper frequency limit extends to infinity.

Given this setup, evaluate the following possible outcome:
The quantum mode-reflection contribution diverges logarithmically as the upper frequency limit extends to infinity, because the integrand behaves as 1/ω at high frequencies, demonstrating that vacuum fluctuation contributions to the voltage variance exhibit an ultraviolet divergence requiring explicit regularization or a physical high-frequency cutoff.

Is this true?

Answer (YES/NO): YES